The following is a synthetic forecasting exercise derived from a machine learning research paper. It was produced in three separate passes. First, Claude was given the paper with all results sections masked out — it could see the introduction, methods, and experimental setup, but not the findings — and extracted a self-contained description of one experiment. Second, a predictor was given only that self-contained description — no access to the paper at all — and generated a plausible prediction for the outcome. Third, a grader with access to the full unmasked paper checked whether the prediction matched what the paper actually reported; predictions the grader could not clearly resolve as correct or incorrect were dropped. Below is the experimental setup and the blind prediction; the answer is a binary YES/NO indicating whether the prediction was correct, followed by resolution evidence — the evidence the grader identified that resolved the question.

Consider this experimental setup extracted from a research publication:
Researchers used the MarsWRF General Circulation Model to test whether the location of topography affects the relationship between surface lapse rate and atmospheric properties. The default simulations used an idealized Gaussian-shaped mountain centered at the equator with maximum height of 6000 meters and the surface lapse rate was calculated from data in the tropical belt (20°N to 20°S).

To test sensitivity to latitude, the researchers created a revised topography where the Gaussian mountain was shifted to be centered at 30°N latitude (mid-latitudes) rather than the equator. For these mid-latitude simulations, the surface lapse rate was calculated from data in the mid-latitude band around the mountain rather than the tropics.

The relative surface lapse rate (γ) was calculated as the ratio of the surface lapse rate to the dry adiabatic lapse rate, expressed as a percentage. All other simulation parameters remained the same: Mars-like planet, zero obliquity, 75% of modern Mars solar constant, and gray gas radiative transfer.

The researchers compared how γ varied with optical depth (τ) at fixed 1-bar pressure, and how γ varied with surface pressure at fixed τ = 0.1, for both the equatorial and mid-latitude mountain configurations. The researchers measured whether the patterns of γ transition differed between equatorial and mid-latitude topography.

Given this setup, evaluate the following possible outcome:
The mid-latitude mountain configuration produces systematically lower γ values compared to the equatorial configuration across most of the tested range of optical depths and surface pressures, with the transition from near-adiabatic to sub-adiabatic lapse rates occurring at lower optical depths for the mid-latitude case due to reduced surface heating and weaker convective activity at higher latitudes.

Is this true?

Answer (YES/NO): NO